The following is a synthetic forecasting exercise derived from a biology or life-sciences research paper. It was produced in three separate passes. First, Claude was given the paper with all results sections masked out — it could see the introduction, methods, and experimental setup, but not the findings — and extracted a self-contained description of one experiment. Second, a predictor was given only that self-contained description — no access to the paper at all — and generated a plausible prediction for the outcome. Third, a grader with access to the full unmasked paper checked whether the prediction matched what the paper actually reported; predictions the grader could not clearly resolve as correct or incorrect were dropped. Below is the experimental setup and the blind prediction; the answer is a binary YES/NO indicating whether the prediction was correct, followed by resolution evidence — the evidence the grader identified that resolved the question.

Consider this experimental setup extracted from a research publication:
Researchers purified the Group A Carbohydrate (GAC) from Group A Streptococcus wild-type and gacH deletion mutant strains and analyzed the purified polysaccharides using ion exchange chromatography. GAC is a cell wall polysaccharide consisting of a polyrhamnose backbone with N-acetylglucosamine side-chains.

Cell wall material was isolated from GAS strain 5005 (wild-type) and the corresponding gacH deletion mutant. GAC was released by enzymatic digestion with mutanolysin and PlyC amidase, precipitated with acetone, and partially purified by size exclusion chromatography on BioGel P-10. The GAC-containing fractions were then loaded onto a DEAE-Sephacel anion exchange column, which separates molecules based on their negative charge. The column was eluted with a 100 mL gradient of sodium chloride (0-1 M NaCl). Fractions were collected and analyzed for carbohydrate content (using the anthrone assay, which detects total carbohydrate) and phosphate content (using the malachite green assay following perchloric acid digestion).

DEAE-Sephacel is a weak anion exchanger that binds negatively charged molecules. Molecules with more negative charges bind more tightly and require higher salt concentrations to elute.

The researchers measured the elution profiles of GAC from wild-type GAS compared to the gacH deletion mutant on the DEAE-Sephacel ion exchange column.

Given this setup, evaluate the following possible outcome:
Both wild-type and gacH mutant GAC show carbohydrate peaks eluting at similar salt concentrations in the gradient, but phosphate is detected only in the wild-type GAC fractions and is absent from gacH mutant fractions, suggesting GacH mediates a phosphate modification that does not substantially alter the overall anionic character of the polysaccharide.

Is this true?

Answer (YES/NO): NO